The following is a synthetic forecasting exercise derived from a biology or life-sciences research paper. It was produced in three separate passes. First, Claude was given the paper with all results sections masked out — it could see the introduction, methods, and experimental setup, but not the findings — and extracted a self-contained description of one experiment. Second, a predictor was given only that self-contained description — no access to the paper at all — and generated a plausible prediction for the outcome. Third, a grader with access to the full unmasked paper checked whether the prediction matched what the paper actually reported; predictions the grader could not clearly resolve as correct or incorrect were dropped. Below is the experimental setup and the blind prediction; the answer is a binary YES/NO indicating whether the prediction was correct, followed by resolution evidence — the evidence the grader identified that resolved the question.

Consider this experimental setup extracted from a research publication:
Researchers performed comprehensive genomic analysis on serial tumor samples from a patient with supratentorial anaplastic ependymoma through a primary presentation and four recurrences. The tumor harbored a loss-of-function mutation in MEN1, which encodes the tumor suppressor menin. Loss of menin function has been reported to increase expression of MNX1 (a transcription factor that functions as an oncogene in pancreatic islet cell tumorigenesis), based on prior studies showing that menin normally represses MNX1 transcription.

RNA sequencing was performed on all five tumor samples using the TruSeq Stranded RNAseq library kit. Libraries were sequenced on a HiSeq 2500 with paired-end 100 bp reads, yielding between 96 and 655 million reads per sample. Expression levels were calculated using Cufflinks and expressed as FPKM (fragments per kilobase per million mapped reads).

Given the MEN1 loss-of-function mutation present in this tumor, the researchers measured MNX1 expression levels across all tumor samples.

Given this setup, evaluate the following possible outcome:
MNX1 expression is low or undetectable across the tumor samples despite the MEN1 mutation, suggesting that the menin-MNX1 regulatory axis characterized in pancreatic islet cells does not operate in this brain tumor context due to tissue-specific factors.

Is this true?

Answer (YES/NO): YES